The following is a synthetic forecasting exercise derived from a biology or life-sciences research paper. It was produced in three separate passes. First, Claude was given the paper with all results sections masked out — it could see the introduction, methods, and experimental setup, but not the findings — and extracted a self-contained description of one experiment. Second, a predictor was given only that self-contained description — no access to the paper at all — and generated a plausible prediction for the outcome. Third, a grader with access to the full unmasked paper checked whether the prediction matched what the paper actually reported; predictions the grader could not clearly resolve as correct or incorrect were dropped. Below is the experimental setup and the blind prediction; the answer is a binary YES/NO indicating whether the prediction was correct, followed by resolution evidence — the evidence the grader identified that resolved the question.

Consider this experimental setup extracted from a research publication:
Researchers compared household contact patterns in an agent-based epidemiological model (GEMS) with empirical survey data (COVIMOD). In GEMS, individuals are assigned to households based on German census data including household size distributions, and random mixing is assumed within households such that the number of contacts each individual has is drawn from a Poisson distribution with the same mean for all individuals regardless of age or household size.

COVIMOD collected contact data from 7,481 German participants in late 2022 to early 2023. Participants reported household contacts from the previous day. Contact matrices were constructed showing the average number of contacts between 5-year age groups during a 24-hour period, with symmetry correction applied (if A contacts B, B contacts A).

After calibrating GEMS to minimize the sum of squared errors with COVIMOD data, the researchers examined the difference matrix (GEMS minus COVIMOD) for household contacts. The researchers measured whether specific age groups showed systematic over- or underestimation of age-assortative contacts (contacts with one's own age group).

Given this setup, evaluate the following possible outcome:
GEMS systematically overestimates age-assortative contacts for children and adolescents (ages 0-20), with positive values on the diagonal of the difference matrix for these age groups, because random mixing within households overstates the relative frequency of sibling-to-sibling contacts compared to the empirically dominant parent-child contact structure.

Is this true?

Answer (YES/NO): NO